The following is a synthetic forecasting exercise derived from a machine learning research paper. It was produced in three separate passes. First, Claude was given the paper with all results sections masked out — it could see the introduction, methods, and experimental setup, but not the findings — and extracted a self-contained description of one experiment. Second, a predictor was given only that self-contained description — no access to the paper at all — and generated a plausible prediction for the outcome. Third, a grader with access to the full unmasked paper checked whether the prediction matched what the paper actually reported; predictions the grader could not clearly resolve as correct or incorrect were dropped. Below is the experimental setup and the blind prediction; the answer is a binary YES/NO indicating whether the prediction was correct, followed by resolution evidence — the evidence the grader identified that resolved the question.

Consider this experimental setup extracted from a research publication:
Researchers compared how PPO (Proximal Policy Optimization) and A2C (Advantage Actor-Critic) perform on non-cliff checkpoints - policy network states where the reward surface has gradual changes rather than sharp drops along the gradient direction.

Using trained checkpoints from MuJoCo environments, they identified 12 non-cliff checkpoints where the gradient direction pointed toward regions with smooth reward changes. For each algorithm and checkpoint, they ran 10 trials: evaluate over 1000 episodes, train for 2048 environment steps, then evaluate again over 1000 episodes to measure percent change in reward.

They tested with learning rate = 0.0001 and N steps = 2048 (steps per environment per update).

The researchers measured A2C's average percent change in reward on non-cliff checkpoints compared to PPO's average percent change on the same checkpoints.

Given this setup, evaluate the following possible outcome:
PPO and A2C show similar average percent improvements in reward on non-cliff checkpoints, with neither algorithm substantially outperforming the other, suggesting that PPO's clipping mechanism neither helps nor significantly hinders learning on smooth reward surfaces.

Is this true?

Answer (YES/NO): NO